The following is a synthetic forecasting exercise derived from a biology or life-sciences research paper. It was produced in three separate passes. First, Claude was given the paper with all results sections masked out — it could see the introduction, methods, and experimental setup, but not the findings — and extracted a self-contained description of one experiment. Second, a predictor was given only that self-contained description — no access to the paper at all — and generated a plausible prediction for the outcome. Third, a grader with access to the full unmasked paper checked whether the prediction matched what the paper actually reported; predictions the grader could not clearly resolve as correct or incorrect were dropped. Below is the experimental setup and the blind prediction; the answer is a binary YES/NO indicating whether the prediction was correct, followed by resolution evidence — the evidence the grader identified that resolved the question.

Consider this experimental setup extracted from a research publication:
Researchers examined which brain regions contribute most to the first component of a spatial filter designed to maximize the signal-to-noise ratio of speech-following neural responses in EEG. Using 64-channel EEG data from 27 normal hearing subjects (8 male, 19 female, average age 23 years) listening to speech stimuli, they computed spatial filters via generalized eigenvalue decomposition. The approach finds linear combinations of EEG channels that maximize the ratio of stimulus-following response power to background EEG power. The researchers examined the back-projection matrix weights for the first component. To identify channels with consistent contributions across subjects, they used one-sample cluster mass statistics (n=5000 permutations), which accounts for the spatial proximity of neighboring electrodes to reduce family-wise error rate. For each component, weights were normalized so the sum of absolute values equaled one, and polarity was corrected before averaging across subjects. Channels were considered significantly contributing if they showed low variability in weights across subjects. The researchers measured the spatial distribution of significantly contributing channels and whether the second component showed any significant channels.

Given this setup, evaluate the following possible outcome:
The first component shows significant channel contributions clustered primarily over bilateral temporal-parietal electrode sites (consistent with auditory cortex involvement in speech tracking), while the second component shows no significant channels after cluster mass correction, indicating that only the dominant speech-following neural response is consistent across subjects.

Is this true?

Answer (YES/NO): NO